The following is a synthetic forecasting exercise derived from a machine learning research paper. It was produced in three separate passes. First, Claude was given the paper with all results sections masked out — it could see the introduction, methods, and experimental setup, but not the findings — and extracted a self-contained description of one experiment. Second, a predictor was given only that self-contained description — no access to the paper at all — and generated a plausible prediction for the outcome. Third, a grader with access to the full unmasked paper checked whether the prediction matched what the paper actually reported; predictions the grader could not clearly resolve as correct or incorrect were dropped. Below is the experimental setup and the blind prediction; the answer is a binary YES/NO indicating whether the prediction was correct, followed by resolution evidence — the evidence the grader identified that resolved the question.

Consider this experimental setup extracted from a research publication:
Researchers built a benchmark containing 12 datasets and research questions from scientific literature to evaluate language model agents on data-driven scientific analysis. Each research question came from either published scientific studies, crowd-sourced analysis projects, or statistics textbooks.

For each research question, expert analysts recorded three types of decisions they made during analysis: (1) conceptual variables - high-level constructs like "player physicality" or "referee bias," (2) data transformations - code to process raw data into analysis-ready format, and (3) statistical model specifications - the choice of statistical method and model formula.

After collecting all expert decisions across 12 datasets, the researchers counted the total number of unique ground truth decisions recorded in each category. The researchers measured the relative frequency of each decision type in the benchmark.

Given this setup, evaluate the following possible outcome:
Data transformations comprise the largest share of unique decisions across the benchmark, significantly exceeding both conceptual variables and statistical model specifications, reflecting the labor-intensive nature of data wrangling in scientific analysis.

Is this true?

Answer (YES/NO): YES